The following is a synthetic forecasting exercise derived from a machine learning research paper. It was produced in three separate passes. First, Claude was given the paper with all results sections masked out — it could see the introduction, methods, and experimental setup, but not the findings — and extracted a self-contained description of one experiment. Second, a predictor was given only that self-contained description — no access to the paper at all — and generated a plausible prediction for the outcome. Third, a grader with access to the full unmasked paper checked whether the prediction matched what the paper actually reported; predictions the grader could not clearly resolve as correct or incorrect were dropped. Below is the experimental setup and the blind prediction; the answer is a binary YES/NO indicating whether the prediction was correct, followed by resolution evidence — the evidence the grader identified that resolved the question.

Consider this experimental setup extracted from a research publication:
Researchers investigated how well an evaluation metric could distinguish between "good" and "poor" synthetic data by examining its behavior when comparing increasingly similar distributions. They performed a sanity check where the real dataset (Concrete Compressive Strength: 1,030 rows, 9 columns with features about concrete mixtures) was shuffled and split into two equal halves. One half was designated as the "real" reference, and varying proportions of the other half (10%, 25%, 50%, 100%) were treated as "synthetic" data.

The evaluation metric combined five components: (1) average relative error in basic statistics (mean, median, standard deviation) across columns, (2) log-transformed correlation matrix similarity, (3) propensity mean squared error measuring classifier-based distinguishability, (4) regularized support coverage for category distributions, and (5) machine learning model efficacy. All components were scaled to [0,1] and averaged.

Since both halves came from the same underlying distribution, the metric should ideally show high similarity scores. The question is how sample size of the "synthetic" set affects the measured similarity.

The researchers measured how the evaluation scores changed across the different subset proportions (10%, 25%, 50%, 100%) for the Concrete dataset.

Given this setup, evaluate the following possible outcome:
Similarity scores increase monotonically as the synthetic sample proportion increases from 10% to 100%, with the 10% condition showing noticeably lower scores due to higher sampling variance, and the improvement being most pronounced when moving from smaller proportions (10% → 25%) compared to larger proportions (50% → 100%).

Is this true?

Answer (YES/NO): NO